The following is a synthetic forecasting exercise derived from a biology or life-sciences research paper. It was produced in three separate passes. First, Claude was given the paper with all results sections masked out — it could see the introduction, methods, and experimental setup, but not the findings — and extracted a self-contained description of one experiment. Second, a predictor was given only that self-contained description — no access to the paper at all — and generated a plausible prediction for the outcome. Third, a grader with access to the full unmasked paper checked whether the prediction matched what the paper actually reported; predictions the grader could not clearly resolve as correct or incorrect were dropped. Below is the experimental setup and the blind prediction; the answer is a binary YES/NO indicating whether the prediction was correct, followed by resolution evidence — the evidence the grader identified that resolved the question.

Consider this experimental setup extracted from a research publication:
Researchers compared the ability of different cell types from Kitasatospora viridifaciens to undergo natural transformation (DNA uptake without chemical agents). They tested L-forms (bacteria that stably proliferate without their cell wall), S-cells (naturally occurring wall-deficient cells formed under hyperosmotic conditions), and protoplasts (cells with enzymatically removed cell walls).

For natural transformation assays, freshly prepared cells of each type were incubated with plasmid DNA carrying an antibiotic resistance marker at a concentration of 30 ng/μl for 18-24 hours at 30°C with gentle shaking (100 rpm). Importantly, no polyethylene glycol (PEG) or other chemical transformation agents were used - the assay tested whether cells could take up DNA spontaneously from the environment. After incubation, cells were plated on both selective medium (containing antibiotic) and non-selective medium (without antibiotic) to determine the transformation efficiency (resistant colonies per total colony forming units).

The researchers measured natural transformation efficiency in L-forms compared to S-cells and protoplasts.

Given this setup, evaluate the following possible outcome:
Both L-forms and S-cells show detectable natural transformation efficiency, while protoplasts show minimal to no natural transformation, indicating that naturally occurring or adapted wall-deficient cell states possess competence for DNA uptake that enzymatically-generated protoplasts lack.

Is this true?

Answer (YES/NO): NO